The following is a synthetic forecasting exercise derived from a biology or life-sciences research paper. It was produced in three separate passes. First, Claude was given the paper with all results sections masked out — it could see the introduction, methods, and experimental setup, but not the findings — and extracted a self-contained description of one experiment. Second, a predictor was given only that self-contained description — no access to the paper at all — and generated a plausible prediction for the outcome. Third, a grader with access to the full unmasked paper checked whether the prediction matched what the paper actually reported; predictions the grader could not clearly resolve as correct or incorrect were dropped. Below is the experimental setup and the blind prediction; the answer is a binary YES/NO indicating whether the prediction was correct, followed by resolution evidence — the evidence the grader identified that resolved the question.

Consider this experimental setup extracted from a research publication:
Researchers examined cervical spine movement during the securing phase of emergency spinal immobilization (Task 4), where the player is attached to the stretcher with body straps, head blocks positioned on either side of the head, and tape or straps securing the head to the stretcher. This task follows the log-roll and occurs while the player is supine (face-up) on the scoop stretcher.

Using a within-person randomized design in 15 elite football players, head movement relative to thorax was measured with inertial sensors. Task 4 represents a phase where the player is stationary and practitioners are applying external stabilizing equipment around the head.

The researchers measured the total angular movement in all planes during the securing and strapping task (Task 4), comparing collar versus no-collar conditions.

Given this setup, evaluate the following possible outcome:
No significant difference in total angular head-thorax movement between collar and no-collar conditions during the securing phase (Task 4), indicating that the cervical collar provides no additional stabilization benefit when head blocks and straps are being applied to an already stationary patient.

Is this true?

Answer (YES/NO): YES